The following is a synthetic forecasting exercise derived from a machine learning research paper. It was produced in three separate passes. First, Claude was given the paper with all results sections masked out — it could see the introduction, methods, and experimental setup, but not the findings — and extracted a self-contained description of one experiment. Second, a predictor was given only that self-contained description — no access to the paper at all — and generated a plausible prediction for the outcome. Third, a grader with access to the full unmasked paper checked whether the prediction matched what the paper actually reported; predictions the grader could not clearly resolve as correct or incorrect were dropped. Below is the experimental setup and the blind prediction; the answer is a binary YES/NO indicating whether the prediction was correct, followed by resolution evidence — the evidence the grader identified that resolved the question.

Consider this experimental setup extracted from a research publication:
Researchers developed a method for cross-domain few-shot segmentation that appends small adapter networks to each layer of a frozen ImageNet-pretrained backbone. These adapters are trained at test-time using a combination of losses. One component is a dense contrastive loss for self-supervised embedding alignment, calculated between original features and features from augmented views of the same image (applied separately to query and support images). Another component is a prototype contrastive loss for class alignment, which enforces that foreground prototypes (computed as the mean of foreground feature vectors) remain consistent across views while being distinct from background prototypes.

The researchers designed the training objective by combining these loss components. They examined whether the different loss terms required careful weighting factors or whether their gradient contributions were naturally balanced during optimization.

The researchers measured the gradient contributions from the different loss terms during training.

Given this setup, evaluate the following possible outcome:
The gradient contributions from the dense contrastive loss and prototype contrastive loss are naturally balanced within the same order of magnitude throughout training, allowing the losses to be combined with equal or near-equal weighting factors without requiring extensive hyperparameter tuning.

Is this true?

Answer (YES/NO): YES